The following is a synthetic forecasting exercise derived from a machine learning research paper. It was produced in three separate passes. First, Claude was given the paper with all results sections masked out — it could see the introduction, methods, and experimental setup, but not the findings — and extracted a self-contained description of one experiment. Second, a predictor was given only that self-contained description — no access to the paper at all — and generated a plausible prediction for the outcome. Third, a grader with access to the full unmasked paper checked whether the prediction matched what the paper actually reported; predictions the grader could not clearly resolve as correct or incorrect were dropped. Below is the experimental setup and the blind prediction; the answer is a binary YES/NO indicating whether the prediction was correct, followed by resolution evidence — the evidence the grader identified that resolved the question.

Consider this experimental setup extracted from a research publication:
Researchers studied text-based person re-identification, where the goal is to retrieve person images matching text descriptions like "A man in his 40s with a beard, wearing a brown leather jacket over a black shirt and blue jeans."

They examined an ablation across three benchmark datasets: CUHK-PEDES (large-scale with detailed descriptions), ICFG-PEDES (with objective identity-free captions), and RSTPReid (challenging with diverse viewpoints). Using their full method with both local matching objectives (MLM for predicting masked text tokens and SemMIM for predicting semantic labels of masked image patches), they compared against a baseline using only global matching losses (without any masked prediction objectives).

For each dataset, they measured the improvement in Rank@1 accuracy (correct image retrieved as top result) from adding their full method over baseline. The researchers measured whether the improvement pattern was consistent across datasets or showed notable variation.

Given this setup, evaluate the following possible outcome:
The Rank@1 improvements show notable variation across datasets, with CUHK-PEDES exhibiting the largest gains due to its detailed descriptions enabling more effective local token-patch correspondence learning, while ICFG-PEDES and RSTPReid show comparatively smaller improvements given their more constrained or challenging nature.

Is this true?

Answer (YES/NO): NO